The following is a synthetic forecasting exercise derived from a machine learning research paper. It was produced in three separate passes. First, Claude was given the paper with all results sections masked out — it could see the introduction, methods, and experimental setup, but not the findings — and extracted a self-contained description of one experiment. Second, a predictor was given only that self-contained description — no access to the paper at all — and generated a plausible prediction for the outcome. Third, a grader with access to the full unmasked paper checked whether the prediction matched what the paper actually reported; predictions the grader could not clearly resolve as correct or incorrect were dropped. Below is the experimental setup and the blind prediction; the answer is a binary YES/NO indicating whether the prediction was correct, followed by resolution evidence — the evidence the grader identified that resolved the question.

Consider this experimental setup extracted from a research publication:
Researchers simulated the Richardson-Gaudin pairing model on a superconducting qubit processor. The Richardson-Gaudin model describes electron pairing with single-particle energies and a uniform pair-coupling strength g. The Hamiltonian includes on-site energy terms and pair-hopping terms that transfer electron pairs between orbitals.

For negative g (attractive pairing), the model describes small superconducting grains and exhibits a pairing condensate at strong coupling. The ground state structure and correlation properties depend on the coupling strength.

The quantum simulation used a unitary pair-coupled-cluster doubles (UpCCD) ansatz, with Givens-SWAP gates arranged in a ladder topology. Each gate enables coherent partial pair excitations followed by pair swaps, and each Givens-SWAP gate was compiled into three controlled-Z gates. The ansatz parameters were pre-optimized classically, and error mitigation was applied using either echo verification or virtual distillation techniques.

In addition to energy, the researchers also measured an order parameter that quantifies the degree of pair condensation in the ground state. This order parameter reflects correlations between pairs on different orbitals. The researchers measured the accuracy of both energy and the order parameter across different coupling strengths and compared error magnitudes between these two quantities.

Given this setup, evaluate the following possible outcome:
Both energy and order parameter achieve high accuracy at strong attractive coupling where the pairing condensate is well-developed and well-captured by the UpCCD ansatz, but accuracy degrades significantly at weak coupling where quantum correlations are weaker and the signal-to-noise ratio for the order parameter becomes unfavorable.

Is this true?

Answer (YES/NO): NO